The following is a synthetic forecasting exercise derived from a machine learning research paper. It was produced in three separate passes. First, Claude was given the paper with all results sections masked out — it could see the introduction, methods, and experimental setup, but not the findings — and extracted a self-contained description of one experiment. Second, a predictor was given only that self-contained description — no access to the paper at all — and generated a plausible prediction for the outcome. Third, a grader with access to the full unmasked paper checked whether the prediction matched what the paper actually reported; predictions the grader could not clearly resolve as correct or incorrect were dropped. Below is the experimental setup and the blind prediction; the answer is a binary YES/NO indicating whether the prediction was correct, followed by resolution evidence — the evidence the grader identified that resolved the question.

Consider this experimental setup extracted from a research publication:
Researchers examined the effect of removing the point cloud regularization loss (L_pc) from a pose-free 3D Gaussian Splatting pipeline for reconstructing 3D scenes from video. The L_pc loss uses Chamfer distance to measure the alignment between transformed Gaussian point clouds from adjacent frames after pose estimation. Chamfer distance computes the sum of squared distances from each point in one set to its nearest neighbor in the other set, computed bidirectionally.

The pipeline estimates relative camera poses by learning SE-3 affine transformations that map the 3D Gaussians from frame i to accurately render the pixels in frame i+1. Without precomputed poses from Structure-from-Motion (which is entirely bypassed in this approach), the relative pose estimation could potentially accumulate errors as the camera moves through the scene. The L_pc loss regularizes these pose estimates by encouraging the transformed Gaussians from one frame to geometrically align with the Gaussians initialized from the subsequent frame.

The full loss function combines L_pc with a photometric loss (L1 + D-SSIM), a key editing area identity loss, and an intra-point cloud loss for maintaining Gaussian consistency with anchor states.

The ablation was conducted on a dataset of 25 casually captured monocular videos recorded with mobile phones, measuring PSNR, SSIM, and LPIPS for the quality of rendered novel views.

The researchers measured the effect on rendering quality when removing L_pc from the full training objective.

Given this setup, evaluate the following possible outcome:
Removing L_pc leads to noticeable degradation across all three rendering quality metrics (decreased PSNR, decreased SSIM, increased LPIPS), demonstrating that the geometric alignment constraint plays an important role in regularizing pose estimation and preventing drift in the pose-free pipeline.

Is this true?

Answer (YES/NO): YES